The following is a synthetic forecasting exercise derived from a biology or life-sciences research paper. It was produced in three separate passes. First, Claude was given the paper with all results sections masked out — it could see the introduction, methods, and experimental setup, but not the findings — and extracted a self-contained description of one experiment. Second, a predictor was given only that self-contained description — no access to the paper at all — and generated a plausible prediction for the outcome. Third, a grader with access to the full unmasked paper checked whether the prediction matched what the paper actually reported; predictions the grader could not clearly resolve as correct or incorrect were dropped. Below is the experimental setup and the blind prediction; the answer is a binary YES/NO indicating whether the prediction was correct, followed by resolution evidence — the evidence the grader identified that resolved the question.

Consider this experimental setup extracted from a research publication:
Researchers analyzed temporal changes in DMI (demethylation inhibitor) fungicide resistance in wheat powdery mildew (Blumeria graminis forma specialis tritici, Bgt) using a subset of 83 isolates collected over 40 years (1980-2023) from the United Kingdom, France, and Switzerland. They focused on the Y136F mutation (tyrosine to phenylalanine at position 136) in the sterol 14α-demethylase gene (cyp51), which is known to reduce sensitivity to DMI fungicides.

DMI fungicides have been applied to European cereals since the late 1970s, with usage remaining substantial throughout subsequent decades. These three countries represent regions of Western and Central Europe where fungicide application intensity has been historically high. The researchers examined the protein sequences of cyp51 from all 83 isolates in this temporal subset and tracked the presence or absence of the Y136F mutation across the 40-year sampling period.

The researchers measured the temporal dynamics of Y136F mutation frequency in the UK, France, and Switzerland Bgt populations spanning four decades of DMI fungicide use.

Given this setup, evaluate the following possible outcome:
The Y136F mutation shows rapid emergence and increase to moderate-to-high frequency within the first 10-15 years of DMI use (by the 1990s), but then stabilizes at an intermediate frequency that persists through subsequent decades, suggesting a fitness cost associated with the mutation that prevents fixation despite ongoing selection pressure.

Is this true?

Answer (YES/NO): NO